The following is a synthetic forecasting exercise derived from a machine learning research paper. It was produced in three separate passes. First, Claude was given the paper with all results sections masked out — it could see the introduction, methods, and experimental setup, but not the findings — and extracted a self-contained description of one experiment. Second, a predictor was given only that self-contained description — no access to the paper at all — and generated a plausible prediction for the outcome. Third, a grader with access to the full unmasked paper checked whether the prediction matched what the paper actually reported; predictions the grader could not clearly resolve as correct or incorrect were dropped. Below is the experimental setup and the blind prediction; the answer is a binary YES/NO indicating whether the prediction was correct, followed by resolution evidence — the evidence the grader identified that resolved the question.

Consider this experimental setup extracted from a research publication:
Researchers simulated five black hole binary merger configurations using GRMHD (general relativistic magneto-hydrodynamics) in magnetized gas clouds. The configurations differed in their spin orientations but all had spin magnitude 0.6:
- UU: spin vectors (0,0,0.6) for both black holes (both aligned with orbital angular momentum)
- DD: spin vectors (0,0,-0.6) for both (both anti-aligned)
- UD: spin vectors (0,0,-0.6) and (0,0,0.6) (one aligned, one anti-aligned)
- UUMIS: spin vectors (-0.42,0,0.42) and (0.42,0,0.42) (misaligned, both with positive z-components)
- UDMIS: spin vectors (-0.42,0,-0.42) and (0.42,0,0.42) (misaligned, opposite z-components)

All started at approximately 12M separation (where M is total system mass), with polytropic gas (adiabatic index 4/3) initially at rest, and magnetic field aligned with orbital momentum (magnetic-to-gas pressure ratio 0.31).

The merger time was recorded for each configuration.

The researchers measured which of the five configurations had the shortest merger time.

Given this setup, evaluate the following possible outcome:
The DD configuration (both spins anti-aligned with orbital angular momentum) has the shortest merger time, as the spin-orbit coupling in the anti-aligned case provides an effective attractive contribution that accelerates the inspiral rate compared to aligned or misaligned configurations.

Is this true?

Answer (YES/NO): YES